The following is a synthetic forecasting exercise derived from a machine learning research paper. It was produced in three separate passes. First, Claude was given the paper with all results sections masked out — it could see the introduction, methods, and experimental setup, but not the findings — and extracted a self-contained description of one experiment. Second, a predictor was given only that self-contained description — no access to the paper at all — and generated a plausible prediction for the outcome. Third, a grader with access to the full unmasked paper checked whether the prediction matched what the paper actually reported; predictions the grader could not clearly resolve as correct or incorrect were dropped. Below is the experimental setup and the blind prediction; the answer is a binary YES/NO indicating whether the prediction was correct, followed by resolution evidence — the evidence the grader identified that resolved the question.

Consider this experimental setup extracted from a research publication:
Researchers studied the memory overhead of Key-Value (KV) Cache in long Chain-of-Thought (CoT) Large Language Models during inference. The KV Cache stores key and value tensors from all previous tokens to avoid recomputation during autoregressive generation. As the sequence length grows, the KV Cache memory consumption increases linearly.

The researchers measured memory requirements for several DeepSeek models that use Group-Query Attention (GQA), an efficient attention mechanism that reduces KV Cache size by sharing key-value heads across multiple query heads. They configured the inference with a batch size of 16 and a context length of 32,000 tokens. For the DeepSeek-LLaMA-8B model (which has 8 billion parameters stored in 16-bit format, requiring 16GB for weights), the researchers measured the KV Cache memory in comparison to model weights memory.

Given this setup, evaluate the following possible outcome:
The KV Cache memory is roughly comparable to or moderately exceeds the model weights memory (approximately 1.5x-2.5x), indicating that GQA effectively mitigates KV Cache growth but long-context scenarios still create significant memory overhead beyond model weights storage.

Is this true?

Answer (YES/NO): NO